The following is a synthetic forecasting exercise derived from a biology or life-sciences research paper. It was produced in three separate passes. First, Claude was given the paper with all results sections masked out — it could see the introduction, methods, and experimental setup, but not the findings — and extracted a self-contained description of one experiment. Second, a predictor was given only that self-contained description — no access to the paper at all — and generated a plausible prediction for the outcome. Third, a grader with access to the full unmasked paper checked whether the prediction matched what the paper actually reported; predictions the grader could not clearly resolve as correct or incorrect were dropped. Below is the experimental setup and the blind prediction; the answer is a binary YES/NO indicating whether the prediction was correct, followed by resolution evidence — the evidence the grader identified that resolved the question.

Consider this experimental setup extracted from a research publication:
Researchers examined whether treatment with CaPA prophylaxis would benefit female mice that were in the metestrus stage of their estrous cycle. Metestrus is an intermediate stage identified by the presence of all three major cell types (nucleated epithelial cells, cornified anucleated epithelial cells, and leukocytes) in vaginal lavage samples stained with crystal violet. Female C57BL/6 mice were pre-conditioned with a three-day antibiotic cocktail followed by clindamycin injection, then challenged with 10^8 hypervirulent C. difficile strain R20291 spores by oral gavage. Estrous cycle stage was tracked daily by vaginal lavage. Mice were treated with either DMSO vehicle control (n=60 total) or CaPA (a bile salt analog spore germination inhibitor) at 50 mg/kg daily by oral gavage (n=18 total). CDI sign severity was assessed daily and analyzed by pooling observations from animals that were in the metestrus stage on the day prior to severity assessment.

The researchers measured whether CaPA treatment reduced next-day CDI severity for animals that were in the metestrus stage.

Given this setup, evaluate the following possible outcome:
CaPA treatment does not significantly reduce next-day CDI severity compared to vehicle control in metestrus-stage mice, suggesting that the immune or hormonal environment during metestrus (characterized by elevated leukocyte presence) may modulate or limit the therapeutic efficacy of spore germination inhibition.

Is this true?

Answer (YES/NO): YES